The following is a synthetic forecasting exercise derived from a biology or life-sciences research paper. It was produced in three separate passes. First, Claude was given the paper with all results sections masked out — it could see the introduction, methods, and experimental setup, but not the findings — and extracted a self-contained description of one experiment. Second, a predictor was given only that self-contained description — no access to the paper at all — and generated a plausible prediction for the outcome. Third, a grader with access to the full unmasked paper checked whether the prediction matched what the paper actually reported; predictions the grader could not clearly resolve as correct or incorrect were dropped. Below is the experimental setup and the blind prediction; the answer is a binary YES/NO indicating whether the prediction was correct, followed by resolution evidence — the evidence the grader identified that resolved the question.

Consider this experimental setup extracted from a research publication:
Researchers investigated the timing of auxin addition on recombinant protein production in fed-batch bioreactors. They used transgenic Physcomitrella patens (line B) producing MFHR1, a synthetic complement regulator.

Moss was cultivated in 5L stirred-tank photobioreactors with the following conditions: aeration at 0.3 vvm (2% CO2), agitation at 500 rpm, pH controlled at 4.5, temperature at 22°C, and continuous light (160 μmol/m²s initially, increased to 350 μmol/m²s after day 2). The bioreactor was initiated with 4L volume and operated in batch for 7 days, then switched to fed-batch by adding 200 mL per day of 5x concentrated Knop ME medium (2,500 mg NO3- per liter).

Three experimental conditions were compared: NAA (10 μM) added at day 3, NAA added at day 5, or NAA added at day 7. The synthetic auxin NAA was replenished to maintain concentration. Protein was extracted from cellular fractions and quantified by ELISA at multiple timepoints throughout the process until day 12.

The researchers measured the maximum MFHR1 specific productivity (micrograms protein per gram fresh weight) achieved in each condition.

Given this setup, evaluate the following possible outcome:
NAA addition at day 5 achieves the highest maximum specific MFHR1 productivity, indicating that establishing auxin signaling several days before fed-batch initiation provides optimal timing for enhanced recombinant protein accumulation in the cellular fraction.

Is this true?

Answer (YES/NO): NO